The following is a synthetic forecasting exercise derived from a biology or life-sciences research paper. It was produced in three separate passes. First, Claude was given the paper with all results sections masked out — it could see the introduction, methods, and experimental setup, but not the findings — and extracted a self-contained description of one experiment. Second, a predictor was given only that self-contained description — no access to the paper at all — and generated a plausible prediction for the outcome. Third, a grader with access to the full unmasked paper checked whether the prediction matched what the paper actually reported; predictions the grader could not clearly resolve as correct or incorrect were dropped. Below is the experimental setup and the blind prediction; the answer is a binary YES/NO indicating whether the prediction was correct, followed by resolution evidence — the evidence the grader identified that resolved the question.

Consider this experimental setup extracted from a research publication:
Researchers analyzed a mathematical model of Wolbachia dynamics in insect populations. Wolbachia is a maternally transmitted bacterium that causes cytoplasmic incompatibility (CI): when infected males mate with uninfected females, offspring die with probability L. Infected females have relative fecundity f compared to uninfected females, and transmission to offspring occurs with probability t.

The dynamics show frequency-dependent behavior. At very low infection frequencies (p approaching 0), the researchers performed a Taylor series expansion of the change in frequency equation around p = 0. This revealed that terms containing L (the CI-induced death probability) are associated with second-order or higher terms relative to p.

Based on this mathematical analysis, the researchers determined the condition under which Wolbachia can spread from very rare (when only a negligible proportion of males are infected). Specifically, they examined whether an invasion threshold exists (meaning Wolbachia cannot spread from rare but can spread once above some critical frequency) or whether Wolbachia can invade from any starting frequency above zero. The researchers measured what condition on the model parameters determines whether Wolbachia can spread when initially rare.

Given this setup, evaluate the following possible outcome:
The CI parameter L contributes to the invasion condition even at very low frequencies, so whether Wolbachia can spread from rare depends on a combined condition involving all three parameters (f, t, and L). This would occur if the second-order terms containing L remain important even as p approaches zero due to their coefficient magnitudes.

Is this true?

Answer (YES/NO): NO